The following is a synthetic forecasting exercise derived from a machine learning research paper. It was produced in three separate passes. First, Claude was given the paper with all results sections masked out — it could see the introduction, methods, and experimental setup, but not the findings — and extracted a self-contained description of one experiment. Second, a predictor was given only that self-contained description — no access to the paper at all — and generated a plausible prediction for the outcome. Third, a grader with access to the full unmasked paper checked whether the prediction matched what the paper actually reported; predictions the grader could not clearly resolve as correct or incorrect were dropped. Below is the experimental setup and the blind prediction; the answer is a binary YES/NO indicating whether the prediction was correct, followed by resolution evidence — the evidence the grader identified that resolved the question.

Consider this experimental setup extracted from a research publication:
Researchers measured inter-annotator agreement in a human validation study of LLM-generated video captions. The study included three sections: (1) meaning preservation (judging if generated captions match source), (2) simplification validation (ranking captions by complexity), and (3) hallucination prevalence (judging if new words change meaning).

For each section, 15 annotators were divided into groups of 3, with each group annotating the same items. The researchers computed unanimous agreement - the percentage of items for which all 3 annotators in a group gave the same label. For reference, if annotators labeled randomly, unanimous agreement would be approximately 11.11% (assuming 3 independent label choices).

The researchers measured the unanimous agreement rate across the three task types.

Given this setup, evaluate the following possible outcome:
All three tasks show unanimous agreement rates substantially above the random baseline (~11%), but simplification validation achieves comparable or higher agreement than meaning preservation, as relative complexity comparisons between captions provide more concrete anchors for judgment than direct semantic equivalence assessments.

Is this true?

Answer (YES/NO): NO